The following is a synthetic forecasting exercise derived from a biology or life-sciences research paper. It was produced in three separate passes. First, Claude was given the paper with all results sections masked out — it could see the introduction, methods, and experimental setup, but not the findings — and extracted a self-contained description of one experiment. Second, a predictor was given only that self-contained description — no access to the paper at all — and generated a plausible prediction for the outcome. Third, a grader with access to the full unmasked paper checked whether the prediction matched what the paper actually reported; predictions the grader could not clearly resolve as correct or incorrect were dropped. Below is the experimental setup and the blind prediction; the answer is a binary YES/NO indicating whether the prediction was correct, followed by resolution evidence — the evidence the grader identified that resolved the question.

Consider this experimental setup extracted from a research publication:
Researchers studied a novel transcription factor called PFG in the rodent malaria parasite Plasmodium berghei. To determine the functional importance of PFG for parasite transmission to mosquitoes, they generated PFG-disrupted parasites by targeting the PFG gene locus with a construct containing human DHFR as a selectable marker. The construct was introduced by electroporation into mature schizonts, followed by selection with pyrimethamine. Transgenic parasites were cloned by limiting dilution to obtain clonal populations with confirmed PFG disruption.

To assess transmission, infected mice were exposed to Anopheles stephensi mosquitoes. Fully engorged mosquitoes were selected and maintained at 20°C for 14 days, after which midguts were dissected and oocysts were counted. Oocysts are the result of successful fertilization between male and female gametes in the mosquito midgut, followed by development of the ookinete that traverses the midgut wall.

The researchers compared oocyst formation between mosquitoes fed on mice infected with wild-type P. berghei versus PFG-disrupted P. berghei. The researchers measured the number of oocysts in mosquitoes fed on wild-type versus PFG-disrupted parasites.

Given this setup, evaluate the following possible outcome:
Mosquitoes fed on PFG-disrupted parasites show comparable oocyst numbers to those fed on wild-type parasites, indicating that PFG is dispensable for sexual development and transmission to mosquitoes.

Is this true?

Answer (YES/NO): NO